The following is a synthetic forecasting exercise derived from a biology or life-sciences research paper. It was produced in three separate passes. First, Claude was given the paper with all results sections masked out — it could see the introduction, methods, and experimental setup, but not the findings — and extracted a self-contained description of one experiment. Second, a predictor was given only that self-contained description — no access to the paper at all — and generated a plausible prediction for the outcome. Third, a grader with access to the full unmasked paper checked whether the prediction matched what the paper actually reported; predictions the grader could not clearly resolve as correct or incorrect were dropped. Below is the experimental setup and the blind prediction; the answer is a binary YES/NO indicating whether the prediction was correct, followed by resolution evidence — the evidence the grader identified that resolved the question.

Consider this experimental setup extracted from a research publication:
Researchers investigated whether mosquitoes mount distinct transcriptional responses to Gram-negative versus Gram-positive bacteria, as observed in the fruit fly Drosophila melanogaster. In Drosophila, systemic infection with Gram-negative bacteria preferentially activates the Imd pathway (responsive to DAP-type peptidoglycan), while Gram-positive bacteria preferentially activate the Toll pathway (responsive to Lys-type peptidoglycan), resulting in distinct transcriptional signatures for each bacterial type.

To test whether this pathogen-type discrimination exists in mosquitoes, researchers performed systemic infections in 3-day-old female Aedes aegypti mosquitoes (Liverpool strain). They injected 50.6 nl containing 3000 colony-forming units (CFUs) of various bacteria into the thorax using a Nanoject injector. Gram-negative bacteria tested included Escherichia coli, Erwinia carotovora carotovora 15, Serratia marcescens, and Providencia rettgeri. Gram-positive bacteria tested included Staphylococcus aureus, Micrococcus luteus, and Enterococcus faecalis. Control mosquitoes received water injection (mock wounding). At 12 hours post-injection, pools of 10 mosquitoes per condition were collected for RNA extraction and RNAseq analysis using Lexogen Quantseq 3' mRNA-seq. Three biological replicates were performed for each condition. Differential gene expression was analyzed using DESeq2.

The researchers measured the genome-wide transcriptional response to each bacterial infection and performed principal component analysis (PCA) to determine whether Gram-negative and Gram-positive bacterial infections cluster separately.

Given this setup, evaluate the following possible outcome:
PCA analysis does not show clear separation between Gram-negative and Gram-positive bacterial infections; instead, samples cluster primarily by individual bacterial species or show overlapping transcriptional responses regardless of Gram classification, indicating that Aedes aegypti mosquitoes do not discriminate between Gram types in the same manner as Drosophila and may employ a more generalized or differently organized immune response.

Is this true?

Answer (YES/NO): YES